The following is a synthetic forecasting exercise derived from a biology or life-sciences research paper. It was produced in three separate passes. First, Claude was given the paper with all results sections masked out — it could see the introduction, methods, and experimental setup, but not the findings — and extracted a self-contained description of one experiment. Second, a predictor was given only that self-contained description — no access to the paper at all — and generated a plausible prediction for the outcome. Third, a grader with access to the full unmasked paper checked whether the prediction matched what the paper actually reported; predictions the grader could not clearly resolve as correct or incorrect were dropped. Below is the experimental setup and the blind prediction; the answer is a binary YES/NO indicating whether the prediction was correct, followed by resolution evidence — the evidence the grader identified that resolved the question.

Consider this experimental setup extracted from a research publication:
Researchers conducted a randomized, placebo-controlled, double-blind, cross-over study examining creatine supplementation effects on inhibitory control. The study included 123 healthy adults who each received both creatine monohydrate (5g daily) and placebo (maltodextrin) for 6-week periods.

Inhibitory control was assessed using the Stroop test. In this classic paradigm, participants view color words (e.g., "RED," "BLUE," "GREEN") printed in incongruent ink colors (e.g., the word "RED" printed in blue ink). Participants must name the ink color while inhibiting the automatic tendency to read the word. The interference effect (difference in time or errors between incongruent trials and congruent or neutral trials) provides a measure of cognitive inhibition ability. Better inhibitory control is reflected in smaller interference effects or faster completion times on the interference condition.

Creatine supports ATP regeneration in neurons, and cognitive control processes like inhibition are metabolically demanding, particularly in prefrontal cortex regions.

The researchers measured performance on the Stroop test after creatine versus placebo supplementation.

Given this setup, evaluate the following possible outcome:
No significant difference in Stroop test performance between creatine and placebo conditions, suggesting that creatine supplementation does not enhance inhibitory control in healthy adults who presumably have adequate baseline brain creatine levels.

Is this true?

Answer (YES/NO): YES